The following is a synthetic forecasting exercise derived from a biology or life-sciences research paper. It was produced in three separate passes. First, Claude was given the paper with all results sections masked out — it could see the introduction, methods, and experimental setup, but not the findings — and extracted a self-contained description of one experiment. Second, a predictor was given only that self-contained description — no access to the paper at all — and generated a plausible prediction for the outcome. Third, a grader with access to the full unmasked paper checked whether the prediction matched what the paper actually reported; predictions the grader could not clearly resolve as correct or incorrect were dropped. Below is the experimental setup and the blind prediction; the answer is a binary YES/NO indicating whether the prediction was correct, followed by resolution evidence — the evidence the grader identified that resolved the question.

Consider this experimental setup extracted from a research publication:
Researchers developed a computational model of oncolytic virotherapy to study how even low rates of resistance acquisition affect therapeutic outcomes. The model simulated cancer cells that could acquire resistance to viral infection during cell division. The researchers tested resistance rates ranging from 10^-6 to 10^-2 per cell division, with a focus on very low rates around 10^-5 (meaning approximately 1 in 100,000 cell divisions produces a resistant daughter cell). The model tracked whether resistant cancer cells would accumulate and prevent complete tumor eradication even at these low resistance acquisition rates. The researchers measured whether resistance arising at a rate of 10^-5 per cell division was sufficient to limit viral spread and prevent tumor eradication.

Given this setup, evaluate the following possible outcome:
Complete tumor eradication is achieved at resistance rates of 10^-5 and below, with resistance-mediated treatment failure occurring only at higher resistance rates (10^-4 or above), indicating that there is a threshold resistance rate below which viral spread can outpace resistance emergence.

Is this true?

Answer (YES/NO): NO